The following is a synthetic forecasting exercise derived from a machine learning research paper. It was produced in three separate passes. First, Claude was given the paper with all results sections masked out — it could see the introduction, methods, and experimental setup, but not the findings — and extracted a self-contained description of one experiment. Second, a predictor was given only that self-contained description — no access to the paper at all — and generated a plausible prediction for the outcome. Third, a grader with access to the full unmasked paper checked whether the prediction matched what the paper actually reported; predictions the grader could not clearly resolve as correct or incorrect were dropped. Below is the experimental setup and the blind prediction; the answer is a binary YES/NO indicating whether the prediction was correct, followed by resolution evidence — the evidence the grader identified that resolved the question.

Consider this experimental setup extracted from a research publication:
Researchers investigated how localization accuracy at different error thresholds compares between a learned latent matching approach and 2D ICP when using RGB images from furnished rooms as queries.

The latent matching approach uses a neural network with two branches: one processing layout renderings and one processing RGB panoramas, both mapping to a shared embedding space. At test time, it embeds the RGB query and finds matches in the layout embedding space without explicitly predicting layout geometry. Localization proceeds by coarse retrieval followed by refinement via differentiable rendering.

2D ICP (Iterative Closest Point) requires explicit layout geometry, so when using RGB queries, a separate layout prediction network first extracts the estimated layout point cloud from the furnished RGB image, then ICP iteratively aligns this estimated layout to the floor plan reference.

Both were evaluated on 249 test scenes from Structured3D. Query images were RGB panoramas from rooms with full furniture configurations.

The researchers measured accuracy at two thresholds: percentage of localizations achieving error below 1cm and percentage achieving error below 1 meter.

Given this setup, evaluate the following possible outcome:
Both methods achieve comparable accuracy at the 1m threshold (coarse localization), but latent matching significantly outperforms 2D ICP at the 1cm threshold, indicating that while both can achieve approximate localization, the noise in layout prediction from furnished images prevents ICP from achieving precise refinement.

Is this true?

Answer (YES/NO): NO